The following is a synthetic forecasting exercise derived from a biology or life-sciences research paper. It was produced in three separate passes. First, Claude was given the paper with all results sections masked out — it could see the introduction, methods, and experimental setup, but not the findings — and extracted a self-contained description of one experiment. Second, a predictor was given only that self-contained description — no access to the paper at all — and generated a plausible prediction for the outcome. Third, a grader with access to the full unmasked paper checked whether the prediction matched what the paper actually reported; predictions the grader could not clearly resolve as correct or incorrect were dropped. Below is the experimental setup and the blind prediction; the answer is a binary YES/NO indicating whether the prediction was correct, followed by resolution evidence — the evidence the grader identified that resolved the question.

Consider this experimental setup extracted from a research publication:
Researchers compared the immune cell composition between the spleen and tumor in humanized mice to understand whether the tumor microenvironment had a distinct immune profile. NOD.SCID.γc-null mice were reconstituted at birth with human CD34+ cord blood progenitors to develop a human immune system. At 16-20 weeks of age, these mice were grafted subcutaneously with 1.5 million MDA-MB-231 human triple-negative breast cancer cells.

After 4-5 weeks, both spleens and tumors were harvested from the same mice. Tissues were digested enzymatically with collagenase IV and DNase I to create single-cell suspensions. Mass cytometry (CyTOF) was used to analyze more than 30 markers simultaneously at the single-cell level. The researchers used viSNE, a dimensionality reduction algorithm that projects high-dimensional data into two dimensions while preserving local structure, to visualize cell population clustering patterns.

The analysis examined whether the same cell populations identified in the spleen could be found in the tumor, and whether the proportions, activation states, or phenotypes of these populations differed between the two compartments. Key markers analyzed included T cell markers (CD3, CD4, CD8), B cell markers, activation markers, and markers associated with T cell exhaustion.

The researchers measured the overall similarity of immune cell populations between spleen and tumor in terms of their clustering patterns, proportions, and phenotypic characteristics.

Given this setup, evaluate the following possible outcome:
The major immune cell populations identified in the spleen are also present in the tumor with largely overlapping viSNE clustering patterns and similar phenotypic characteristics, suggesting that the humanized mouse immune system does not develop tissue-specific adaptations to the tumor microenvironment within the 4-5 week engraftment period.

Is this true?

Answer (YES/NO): NO